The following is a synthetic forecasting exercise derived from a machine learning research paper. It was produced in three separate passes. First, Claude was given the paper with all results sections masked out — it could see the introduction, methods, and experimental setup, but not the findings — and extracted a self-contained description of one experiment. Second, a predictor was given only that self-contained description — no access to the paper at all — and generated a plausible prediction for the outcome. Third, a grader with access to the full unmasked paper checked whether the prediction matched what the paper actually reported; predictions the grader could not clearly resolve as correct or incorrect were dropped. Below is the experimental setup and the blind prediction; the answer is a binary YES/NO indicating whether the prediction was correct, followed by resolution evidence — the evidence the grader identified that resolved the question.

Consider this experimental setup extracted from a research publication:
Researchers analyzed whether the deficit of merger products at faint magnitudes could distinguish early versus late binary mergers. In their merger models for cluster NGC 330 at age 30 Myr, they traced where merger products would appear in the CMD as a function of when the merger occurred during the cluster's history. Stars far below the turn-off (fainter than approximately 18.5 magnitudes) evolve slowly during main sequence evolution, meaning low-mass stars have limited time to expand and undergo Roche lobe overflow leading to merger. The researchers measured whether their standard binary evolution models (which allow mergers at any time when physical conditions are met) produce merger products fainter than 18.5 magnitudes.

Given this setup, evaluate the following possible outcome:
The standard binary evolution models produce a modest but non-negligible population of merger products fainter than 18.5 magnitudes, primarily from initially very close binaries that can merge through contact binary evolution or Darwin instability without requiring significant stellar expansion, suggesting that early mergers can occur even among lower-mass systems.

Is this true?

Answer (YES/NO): NO